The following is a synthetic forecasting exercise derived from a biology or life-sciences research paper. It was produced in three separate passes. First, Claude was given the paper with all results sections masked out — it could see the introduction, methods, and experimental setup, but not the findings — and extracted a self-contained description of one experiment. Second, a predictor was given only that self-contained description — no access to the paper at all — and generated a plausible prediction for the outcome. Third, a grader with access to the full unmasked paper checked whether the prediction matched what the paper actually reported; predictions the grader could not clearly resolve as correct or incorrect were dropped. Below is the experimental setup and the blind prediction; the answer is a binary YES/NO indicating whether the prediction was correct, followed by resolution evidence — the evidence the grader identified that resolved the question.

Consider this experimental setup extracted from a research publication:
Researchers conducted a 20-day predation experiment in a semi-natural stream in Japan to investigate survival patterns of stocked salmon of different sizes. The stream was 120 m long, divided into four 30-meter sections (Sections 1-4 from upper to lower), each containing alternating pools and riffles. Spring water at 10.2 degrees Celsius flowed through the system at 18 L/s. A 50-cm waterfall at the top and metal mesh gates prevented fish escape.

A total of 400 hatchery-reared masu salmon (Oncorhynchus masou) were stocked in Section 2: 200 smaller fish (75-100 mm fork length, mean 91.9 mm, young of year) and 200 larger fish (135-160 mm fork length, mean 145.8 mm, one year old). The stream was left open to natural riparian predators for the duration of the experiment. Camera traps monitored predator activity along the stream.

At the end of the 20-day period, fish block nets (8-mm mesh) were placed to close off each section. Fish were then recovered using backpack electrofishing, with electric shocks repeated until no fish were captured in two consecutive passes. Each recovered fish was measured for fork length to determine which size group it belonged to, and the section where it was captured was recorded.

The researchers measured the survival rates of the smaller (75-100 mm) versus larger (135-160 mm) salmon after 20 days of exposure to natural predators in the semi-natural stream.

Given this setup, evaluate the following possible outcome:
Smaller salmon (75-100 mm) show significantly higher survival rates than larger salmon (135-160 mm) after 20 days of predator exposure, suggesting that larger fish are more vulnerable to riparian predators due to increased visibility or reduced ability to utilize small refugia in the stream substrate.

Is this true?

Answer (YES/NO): YES